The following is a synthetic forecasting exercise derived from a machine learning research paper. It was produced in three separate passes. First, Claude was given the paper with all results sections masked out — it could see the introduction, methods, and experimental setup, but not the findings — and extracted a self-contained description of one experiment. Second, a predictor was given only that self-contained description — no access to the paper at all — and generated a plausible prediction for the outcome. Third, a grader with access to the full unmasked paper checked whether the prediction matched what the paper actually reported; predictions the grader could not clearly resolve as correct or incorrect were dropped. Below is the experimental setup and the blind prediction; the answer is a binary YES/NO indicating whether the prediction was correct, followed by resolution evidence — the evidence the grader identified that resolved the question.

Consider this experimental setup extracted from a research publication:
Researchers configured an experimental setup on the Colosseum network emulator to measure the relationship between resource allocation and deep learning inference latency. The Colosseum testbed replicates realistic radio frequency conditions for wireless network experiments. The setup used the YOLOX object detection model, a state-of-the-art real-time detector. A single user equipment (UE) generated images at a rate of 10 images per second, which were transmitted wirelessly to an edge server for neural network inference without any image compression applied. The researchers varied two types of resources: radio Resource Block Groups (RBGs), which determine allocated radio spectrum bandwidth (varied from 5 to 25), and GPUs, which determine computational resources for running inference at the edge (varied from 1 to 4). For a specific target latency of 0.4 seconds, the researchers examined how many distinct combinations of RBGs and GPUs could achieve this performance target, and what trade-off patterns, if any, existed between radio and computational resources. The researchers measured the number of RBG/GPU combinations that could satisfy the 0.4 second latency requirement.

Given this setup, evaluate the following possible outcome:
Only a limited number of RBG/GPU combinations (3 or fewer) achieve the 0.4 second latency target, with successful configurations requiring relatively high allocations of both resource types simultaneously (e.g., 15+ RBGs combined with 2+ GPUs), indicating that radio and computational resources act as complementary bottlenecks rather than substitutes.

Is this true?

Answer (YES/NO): NO